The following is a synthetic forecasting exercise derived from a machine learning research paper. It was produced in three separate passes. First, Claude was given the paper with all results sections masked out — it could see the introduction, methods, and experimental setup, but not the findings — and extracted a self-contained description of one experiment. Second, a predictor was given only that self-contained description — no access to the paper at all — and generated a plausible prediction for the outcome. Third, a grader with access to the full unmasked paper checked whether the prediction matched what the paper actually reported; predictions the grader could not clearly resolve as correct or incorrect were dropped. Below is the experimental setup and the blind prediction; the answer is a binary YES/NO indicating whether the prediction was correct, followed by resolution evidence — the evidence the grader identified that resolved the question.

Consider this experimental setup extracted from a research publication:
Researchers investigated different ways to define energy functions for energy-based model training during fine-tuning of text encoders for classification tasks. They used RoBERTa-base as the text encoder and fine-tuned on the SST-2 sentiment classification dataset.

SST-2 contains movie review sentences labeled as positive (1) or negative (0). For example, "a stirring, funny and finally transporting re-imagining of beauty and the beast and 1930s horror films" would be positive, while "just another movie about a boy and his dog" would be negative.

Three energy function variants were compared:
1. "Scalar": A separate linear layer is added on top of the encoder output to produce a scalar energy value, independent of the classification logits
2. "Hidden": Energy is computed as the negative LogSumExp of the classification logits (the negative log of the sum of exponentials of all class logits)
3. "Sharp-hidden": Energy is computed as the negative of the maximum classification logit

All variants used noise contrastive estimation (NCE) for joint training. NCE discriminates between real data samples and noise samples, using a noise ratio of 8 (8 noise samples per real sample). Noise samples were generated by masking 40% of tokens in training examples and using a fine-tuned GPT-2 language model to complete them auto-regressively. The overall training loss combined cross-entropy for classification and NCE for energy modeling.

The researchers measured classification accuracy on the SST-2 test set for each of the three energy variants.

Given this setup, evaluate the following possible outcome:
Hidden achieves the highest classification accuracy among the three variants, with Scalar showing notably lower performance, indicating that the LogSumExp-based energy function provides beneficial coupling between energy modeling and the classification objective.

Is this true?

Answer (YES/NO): YES